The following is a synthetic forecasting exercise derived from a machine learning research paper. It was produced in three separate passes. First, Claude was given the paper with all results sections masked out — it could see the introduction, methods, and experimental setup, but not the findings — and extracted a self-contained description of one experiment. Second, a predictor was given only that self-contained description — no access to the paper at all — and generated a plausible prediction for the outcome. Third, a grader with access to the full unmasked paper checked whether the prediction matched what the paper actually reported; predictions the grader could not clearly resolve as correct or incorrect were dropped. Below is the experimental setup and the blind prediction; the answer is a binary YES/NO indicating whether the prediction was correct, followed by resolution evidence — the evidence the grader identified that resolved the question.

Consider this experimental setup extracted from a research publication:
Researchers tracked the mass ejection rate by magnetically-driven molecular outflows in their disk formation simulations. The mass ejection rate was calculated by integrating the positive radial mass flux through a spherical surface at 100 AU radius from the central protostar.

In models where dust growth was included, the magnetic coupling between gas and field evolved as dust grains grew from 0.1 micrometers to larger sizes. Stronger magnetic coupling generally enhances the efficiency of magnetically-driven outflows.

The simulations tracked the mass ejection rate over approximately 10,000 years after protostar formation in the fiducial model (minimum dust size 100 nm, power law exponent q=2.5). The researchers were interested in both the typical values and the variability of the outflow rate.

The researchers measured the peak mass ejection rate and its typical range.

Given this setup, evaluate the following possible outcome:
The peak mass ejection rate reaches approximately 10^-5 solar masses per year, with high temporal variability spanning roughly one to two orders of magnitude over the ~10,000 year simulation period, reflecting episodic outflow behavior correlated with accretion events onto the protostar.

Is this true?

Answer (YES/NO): YES